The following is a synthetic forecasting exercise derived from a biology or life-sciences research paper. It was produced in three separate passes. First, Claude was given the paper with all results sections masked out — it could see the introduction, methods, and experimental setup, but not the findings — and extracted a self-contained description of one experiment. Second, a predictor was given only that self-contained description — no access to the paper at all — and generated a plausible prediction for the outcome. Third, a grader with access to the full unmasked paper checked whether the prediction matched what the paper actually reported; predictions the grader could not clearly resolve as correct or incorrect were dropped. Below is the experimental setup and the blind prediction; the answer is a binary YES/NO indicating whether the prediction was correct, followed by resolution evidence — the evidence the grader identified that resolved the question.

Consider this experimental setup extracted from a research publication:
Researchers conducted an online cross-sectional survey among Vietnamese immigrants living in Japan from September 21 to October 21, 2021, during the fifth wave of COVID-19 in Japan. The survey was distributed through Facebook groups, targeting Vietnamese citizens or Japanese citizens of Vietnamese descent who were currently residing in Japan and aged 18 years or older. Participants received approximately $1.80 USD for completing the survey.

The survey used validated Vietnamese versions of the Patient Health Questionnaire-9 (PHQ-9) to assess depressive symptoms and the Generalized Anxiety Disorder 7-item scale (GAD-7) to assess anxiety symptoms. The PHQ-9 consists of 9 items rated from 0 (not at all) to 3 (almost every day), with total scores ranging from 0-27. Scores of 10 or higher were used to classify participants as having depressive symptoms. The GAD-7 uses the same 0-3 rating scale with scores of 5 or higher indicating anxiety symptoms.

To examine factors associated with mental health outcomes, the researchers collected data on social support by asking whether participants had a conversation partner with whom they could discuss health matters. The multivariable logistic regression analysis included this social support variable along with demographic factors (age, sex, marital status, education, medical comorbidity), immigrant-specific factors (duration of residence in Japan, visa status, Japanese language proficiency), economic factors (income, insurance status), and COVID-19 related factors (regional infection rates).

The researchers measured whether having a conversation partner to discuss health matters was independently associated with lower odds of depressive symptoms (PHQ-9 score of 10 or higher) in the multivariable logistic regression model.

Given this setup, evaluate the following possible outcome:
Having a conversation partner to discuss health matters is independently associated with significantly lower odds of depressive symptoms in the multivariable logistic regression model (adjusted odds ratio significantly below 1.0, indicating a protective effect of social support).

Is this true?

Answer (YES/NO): NO